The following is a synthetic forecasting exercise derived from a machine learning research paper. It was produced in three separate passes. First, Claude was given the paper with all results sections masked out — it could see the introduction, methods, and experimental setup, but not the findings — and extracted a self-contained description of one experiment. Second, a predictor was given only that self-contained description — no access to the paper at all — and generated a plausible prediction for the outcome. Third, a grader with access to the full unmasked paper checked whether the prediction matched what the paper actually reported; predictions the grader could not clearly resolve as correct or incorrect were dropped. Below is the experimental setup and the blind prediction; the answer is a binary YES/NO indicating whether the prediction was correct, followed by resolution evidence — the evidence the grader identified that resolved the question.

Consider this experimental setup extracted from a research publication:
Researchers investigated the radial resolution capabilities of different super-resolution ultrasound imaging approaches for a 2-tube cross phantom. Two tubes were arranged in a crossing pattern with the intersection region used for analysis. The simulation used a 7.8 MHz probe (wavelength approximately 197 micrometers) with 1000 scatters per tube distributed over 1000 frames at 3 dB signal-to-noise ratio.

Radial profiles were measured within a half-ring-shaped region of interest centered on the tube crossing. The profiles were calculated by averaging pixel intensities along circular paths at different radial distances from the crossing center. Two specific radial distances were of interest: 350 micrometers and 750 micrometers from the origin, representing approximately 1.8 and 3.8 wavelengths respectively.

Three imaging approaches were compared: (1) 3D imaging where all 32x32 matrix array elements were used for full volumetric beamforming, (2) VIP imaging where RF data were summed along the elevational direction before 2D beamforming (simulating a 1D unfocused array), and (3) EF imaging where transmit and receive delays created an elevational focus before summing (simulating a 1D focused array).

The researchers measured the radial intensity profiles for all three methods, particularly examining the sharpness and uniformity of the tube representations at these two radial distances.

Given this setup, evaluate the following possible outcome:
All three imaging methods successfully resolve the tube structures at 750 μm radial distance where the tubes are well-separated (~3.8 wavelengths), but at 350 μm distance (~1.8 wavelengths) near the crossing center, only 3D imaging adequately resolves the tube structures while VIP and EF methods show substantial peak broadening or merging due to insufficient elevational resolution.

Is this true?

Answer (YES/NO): NO